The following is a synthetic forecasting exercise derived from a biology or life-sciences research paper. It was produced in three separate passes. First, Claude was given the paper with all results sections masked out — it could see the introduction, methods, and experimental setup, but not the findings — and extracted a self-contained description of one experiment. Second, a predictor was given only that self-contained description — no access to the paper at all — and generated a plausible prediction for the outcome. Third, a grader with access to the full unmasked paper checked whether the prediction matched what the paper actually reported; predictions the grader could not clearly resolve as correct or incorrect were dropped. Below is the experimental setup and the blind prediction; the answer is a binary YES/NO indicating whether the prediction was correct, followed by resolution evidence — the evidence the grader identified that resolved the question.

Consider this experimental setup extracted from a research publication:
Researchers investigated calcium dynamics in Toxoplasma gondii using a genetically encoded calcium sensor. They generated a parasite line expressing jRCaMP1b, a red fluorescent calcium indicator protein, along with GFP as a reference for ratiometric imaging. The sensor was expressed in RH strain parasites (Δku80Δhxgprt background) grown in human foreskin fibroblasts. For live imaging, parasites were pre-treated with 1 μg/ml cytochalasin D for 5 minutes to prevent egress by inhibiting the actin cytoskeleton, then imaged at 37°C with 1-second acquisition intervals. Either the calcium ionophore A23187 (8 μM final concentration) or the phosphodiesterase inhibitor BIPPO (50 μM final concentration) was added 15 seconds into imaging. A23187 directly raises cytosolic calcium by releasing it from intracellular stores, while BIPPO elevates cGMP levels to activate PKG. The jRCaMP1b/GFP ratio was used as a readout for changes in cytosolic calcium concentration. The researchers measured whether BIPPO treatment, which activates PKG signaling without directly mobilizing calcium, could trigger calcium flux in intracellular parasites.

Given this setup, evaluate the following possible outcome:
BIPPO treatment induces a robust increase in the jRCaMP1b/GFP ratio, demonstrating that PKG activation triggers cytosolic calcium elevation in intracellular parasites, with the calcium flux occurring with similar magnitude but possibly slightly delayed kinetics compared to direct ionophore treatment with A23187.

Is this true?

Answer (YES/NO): NO